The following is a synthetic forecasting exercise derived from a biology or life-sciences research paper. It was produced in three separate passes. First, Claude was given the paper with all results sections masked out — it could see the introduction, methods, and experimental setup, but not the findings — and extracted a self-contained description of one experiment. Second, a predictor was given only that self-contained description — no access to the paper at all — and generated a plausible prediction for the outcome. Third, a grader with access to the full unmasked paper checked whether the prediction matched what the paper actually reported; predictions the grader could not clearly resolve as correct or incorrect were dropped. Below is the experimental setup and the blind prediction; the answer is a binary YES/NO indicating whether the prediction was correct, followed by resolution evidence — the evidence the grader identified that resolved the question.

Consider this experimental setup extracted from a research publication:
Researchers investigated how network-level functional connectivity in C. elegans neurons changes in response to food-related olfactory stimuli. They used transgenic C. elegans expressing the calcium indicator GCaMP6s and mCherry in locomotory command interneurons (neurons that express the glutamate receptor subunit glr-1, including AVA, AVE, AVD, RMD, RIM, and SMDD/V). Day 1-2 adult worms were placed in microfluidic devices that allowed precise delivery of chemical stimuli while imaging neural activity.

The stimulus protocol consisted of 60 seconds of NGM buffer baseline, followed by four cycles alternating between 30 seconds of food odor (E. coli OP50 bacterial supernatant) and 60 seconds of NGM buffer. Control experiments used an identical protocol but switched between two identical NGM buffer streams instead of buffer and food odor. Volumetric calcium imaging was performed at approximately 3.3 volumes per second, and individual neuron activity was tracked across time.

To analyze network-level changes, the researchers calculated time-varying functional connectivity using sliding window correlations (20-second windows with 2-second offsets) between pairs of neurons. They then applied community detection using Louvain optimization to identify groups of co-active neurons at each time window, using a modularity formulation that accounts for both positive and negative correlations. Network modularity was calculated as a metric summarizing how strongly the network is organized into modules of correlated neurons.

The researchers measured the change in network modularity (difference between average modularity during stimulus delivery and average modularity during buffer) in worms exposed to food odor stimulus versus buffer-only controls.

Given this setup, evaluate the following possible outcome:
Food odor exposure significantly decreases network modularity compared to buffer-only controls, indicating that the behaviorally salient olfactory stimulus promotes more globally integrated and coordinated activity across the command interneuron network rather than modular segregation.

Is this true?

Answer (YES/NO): YES